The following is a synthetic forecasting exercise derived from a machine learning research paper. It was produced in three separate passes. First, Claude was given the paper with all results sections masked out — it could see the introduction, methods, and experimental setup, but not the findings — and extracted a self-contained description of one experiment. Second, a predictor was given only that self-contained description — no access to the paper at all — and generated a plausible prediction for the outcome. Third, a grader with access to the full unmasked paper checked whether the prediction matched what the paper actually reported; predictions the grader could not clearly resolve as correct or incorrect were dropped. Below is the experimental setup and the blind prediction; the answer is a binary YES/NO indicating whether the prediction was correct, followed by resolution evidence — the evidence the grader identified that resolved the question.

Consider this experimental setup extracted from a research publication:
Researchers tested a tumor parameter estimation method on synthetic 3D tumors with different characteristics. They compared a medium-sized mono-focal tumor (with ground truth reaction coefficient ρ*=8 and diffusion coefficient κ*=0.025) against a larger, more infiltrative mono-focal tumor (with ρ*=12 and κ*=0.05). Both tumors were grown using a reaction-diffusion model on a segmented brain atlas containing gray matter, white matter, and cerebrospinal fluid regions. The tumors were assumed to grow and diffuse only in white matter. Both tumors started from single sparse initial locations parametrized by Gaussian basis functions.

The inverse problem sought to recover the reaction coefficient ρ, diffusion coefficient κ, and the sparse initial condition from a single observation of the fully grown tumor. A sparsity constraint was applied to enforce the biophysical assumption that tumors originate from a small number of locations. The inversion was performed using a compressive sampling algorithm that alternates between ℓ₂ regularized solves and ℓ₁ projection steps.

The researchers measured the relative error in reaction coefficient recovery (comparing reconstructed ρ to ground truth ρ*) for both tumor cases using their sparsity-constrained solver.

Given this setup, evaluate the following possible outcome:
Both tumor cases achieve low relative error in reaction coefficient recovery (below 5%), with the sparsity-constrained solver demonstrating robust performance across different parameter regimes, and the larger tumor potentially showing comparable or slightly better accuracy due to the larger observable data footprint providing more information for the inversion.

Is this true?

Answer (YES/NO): NO